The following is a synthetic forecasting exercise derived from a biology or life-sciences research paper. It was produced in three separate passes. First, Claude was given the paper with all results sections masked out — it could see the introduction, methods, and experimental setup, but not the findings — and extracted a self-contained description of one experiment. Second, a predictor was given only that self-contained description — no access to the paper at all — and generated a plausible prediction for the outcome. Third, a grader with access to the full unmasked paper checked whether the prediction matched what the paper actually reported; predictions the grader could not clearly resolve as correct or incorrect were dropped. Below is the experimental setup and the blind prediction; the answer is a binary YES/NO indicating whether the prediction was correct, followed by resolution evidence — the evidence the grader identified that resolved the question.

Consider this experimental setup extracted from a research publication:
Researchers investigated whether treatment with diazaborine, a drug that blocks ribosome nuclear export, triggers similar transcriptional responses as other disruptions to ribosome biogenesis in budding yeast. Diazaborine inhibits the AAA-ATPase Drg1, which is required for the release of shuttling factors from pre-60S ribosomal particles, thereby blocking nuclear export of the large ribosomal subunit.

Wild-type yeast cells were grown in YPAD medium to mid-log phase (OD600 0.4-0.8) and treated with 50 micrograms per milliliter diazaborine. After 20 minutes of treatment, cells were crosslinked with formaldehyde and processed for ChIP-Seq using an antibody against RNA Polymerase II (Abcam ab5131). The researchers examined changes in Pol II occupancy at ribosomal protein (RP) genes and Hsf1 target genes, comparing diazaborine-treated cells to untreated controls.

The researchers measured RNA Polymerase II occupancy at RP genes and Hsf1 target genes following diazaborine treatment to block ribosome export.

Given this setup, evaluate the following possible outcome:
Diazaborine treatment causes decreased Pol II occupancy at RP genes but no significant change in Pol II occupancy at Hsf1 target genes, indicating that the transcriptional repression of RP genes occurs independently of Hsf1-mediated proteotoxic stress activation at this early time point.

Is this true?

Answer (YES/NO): NO